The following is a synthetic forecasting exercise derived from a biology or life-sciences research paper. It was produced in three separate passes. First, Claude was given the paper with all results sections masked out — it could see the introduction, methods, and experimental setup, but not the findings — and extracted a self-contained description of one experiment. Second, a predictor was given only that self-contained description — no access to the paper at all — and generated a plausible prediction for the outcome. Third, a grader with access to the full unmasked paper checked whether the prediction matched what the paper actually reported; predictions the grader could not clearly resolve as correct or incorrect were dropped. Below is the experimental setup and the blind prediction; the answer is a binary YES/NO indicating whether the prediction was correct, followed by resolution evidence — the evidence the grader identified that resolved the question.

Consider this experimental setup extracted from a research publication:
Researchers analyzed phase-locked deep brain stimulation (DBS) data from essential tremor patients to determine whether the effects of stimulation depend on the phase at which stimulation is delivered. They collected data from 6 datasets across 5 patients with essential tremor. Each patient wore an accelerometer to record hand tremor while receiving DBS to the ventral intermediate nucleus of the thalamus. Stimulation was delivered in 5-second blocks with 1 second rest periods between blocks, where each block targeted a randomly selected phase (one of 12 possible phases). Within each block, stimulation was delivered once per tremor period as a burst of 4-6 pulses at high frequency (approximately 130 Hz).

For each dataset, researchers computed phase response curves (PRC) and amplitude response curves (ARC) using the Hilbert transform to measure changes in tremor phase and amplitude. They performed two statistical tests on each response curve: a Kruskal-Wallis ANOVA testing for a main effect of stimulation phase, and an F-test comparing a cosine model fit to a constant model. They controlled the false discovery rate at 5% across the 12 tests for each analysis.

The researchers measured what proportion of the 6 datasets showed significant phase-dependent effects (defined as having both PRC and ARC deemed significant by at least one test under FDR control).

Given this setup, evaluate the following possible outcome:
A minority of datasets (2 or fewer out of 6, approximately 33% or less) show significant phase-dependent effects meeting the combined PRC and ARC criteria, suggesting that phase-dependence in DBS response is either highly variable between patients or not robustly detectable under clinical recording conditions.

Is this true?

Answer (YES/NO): NO